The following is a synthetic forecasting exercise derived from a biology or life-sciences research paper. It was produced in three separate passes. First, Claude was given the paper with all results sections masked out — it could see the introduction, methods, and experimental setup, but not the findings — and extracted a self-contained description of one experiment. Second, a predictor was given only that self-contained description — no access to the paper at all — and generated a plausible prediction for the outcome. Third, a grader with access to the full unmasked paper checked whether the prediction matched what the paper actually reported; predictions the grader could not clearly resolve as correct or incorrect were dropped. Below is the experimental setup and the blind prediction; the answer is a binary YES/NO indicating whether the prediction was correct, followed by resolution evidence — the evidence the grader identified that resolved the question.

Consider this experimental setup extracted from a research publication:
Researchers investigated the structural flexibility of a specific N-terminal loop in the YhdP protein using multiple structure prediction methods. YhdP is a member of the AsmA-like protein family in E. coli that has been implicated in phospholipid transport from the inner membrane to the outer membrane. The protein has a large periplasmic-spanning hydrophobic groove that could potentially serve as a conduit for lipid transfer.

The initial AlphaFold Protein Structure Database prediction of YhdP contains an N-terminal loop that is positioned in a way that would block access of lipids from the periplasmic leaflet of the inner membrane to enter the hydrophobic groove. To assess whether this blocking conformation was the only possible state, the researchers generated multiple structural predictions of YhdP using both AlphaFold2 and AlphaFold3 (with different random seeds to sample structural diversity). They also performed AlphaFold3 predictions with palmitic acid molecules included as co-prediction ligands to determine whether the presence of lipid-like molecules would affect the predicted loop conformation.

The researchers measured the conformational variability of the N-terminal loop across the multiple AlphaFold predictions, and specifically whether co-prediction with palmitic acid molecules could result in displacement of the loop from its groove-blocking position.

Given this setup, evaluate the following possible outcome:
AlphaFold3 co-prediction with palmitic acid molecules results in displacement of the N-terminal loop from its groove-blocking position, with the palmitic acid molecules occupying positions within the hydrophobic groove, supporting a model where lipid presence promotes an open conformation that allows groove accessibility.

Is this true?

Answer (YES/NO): YES